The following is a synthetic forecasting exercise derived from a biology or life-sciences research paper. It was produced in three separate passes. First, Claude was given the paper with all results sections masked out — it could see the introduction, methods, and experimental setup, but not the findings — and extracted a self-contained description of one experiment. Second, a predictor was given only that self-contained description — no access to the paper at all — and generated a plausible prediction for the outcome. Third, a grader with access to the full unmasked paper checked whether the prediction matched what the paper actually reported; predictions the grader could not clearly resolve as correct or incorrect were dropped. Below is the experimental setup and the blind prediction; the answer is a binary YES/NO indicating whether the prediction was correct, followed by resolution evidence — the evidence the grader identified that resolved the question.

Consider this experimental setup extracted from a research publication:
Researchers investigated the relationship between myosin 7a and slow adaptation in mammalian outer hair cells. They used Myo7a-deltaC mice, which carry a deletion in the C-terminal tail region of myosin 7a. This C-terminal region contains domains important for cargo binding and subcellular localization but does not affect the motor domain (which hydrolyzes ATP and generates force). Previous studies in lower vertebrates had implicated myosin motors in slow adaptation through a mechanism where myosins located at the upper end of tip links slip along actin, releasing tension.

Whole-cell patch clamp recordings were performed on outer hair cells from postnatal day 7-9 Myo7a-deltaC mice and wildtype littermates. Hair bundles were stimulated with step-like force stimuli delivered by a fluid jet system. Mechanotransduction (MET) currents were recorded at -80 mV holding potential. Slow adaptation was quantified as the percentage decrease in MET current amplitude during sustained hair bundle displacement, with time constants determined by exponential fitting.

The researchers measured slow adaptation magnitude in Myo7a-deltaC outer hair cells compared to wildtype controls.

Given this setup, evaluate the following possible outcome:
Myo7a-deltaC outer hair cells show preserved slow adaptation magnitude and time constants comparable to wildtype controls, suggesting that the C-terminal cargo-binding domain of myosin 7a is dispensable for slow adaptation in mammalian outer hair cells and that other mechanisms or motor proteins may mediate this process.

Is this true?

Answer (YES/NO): NO